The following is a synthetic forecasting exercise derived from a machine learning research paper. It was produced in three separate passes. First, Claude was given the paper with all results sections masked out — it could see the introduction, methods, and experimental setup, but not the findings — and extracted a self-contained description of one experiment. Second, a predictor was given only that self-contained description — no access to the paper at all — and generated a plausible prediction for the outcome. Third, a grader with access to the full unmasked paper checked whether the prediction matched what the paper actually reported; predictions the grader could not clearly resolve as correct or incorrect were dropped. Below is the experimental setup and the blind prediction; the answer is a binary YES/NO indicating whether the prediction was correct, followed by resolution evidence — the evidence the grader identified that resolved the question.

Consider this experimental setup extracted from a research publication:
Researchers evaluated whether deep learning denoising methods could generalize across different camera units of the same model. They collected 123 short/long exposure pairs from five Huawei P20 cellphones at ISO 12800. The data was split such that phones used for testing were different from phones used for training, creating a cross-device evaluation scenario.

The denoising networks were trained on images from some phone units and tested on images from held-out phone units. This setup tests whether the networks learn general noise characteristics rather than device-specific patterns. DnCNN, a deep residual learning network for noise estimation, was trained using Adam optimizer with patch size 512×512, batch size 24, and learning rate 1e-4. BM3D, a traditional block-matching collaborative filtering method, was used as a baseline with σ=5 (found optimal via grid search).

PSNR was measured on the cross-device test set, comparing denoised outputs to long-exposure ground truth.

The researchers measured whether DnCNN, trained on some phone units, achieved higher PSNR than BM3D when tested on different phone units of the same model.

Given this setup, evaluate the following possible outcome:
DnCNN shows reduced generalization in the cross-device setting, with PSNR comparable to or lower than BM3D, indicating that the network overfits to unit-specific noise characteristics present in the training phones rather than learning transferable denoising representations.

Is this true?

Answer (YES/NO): NO